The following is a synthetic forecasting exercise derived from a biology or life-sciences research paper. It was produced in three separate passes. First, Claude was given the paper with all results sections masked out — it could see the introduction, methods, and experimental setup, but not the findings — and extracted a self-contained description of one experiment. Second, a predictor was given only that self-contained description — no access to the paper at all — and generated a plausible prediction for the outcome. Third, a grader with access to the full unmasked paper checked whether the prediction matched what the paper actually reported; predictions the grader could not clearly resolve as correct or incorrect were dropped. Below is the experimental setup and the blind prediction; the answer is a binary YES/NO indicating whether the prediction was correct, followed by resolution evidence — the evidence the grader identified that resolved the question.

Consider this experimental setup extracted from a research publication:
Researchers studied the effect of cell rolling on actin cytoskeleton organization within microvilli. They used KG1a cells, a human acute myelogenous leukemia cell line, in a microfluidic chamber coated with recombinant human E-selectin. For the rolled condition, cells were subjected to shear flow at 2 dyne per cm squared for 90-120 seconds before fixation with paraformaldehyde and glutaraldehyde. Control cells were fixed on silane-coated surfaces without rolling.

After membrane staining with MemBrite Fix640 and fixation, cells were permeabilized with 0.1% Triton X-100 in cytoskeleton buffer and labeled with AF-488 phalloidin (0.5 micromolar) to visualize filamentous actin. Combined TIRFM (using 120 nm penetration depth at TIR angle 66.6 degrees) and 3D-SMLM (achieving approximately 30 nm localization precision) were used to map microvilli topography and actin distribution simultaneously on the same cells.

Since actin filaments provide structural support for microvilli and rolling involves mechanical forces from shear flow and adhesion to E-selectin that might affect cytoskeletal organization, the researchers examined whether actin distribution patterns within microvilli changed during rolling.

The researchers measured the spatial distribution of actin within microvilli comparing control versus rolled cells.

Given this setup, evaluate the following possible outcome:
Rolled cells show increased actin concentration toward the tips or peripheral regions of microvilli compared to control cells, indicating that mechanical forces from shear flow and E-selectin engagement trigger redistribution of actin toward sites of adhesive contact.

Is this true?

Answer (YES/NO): NO